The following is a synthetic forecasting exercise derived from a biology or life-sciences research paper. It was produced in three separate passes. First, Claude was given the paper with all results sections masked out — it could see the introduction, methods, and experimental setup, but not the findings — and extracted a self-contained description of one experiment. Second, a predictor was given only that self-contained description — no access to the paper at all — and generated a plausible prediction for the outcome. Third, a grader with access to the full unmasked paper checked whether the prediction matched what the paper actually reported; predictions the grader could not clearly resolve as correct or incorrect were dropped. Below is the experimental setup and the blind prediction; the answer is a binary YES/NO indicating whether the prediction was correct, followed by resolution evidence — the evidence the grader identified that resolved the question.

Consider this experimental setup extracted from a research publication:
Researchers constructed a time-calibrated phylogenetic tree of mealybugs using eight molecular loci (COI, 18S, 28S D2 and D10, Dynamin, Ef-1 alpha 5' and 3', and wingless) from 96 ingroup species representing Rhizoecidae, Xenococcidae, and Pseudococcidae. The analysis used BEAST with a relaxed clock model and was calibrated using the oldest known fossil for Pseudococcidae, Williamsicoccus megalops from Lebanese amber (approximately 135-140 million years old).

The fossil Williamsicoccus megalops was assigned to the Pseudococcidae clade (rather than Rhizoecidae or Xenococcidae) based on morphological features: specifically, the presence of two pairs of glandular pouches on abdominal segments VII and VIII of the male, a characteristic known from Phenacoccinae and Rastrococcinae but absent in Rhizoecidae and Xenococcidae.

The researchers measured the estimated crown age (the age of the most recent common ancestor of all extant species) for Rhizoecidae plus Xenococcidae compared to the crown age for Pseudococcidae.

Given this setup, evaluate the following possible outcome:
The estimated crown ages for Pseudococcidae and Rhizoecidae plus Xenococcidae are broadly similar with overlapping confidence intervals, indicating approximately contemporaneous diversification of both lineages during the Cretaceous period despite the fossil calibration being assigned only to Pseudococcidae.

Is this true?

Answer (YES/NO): NO